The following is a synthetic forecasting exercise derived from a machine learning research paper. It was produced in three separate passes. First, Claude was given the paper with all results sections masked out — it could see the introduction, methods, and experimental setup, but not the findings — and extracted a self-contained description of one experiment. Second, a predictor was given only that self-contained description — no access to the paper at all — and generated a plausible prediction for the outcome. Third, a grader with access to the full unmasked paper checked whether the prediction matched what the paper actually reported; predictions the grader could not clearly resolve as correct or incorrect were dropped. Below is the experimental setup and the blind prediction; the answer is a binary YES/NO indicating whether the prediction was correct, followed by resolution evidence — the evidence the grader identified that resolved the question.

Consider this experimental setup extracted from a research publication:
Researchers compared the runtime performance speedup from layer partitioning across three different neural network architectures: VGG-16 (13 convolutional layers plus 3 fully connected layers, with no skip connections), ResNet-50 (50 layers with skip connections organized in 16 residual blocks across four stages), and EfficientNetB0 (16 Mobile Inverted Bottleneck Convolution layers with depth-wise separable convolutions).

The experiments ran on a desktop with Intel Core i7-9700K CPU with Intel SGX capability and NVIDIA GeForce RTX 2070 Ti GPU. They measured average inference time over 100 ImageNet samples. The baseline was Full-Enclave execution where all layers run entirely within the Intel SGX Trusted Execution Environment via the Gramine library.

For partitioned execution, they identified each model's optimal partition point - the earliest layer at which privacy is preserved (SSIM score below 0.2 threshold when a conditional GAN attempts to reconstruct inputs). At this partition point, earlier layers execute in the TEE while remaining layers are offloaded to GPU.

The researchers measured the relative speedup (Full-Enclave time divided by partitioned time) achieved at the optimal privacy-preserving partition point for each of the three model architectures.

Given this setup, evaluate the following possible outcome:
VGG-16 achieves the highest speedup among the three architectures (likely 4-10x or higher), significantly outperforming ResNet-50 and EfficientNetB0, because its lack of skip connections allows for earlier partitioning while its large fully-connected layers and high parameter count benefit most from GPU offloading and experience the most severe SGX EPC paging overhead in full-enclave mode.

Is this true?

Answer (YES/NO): NO